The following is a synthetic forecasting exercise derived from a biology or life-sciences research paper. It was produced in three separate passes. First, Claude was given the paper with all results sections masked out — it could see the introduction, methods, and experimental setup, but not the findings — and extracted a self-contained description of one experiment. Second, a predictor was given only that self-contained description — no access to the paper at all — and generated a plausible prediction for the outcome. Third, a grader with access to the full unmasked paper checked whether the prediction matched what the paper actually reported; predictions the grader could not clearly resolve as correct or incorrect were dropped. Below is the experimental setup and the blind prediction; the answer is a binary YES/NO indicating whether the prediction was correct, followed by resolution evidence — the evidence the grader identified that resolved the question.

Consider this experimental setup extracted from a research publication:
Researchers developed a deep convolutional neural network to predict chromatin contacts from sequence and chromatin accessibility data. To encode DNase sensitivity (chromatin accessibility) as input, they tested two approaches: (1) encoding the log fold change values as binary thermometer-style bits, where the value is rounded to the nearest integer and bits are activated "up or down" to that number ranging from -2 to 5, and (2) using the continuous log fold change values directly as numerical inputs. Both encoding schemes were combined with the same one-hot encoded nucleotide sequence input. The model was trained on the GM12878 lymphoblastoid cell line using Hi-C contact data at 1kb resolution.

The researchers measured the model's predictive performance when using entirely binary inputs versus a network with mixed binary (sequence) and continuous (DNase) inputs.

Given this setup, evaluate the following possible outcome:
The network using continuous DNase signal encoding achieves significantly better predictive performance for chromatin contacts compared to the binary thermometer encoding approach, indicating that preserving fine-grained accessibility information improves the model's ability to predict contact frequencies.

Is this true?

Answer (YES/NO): NO